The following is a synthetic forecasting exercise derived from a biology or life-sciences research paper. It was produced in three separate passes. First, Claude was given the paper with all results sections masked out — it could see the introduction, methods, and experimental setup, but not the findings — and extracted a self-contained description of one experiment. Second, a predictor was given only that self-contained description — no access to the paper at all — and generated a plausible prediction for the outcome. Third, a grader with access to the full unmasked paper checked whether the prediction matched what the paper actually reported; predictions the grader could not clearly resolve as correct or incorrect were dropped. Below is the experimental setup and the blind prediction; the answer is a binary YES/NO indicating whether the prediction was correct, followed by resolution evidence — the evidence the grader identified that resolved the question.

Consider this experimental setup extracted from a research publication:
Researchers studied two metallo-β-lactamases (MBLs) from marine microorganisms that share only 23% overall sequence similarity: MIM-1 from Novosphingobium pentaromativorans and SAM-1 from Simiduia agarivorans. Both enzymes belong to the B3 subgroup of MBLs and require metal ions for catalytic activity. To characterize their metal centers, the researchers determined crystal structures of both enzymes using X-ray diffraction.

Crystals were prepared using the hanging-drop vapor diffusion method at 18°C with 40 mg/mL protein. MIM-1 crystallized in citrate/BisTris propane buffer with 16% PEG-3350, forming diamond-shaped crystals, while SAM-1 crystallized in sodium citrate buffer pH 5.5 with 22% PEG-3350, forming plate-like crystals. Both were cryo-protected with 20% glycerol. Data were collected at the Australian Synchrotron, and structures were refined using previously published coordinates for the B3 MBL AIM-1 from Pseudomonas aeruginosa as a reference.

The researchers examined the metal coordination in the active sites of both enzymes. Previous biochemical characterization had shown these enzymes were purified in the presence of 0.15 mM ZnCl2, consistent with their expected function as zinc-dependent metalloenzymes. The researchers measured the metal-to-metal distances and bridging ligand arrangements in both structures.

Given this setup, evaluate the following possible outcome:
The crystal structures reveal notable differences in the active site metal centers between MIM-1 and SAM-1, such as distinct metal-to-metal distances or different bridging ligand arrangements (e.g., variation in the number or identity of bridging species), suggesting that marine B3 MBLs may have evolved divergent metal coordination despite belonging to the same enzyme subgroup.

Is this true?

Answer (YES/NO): YES